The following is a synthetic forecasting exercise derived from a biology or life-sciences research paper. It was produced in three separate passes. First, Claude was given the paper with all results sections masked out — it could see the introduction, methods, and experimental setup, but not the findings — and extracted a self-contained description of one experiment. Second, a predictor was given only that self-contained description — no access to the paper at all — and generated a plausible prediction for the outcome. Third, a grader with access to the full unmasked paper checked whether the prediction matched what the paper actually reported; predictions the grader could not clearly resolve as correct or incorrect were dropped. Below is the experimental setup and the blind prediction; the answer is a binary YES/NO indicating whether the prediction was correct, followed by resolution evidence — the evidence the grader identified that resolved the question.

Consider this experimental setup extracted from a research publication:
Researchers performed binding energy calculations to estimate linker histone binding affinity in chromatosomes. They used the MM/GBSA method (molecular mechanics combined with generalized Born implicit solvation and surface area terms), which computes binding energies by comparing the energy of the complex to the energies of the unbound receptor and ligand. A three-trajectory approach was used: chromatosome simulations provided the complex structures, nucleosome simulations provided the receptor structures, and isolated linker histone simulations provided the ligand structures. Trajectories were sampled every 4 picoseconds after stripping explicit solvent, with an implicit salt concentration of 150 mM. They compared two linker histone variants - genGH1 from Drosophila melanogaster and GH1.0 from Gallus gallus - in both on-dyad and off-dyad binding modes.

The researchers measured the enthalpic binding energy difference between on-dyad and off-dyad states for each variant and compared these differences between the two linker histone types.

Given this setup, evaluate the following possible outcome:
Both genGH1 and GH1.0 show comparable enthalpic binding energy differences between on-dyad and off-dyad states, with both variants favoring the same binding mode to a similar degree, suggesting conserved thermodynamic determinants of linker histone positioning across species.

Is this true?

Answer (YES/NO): NO